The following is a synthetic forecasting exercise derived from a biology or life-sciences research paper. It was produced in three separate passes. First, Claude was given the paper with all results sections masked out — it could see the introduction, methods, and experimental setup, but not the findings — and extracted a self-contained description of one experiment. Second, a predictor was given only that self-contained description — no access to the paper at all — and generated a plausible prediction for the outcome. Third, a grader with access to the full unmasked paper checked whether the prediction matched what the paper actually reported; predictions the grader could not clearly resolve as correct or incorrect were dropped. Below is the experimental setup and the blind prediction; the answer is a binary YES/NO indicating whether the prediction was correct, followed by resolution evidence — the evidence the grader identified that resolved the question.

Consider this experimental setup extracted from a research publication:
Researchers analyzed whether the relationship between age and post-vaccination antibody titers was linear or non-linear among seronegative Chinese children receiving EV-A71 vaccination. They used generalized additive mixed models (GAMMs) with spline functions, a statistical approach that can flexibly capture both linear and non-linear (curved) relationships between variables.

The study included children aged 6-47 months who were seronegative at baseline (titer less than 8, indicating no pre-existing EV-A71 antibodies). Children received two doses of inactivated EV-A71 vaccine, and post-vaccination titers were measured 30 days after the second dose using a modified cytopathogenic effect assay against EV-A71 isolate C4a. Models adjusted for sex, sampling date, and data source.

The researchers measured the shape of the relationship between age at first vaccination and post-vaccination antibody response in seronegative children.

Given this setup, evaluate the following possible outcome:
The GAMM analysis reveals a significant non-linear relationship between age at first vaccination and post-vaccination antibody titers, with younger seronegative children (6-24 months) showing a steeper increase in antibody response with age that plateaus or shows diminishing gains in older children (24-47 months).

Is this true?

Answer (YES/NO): NO